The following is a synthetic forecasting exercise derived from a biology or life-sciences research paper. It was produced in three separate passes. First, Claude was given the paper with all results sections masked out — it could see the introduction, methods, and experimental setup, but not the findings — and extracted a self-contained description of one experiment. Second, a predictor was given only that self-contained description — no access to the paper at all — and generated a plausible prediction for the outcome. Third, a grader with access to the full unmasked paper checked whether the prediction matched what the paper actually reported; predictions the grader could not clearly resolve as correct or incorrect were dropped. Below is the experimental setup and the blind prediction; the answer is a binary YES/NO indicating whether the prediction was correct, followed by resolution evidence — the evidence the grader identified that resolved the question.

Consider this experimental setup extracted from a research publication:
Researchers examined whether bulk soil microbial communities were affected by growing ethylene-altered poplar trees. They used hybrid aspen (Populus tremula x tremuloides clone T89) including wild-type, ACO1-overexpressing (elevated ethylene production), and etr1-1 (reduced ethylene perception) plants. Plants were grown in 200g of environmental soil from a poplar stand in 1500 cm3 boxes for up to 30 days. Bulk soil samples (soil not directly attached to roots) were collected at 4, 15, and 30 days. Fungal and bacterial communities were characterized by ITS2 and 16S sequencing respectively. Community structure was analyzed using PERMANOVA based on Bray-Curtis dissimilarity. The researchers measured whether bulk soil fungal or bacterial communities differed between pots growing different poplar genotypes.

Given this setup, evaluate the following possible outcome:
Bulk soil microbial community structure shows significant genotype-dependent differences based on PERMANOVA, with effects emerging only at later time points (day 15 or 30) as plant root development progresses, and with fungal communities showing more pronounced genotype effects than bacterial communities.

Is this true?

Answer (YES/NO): NO